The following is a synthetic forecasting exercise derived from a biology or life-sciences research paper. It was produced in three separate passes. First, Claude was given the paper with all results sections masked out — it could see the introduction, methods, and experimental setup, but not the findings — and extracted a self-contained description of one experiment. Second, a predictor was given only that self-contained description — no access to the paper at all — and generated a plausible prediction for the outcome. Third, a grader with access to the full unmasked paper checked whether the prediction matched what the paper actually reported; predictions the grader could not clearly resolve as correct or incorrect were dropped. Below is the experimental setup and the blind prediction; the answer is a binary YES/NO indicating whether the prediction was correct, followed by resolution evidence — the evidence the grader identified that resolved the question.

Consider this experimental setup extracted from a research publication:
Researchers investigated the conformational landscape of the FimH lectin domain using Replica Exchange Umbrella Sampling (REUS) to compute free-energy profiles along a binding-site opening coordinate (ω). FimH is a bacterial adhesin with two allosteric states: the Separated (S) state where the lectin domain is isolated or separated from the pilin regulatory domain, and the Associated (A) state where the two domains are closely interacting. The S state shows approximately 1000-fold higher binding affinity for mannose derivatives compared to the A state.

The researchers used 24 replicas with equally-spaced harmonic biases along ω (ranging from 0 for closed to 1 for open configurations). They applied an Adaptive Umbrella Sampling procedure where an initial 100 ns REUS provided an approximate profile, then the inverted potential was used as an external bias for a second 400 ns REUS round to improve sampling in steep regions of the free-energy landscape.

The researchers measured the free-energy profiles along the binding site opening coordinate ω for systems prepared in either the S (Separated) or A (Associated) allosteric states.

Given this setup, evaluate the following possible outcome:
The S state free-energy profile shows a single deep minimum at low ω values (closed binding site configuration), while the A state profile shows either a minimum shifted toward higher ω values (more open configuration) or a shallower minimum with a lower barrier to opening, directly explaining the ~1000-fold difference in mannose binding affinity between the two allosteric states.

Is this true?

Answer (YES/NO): NO